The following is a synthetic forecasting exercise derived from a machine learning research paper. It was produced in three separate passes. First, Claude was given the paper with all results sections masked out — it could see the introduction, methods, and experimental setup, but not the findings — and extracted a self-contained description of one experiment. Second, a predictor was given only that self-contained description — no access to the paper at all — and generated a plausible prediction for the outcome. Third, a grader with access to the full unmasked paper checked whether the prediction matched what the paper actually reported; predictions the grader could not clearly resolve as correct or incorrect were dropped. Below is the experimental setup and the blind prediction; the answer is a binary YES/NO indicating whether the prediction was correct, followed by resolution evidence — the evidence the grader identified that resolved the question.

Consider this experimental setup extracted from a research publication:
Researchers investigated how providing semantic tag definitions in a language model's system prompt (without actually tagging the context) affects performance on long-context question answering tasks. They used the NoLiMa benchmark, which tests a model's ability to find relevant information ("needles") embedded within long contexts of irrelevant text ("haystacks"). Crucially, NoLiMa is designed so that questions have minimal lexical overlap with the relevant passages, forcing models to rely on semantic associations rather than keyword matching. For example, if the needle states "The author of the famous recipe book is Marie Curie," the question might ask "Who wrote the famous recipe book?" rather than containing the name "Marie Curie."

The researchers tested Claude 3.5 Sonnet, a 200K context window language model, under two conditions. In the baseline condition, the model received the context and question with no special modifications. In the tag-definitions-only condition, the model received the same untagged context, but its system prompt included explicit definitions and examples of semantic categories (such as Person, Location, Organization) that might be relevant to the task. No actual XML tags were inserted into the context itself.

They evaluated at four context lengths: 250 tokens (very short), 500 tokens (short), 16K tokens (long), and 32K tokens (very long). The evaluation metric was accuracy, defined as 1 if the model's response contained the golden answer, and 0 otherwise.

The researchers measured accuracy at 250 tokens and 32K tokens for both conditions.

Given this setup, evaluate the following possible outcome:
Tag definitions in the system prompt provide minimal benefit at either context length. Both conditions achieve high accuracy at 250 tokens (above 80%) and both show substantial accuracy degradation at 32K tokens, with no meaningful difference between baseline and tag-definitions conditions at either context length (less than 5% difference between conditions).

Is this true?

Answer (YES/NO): NO